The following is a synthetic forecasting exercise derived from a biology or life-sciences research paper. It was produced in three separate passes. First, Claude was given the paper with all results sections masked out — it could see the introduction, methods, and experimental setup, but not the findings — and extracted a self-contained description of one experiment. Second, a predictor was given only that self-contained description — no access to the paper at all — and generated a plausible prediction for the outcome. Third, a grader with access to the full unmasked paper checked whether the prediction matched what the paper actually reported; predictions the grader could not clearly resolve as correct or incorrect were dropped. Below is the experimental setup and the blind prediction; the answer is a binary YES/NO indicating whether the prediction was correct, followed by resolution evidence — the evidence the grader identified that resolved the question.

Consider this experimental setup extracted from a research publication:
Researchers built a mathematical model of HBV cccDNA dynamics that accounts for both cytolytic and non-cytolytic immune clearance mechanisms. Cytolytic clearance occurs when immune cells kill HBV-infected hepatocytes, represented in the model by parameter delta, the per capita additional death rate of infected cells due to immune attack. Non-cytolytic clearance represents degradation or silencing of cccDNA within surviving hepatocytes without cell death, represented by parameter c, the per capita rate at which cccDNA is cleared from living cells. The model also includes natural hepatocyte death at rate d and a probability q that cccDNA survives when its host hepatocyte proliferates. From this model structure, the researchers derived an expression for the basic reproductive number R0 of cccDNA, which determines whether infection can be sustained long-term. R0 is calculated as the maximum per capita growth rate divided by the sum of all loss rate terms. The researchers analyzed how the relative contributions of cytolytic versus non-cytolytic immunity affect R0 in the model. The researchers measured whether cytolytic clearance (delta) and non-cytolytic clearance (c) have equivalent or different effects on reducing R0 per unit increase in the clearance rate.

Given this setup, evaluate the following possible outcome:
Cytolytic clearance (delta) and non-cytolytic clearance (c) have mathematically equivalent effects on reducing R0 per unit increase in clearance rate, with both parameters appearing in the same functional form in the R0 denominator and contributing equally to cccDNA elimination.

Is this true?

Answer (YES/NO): YES